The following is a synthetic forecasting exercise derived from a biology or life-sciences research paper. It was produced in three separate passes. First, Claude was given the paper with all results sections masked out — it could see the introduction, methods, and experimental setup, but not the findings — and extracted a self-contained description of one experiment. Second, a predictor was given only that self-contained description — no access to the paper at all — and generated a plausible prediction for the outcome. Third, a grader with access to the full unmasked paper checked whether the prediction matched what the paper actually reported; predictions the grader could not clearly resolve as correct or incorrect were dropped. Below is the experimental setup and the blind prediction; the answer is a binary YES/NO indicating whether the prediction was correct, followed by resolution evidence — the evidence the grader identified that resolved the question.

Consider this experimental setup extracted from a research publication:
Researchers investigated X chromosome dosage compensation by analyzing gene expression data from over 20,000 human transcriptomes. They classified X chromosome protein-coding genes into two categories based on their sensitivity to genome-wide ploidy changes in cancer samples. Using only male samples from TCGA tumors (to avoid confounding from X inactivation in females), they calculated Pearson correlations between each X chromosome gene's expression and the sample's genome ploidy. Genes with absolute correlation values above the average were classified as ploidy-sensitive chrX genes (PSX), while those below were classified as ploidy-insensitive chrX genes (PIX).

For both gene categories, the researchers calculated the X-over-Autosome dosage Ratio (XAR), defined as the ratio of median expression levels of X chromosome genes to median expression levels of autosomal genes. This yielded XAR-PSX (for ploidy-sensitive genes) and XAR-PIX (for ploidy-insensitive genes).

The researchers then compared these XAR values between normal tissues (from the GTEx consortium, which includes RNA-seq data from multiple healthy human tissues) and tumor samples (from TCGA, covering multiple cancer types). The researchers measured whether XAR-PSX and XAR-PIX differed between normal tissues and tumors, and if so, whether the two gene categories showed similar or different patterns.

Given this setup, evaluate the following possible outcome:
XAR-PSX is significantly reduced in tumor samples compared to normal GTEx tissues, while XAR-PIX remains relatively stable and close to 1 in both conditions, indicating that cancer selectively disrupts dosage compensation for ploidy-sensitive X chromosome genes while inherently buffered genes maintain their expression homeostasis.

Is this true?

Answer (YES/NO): NO